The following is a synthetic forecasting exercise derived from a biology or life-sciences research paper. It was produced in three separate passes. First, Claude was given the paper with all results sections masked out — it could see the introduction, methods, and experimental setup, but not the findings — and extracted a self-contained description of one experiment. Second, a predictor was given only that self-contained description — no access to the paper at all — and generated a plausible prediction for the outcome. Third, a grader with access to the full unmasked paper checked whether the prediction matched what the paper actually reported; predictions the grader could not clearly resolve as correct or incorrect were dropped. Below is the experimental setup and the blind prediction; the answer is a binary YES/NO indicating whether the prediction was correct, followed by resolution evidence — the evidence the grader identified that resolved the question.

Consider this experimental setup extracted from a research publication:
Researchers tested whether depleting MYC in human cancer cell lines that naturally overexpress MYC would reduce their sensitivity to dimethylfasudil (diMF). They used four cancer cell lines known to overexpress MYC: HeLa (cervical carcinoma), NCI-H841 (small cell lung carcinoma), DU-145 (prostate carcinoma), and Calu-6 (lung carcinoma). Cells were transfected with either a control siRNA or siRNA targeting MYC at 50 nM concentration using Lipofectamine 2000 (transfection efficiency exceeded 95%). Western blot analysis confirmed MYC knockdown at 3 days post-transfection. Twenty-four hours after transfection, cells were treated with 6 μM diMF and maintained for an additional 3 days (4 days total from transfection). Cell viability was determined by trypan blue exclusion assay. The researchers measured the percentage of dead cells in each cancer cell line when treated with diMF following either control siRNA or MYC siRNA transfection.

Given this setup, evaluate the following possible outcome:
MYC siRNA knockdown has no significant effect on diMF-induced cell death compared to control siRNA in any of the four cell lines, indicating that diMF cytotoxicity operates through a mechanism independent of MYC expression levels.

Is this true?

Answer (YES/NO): NO